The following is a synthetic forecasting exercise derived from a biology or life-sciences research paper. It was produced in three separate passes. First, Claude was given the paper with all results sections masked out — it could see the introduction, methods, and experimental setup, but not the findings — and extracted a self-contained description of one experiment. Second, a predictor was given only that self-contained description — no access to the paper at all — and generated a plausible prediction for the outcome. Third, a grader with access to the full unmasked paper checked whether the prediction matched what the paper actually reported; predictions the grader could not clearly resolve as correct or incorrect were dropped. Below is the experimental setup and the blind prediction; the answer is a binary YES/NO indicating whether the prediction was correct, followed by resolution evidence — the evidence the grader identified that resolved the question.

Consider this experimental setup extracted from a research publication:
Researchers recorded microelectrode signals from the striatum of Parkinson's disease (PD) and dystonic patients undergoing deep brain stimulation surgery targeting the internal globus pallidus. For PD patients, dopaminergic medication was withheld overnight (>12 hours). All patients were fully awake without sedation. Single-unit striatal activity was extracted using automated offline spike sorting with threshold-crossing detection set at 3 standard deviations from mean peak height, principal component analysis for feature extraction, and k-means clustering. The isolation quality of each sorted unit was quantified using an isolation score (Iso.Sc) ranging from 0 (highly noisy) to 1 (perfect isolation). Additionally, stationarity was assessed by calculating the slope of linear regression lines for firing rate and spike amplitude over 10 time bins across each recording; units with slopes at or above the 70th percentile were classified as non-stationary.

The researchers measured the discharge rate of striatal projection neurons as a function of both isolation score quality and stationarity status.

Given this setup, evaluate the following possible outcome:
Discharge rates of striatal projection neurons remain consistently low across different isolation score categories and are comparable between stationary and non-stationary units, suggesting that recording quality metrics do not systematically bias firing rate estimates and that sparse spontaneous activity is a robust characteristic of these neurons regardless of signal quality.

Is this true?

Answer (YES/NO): NO